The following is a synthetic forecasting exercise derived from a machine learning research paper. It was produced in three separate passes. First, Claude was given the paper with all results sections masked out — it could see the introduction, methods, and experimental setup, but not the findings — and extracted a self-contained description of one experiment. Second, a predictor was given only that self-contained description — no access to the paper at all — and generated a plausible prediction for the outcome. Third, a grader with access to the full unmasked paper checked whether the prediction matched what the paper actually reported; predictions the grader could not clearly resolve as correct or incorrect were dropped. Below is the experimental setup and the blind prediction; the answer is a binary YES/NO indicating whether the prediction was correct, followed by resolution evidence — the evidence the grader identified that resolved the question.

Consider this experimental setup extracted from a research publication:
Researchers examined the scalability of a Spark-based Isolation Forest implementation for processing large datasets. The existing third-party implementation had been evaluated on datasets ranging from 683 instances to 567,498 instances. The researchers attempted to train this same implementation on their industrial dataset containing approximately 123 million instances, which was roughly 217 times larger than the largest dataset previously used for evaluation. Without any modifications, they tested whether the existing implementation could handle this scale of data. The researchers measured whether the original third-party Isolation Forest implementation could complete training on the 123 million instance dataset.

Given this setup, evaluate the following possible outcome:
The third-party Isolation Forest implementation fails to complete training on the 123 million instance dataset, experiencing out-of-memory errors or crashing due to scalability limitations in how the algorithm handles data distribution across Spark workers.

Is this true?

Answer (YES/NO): YES